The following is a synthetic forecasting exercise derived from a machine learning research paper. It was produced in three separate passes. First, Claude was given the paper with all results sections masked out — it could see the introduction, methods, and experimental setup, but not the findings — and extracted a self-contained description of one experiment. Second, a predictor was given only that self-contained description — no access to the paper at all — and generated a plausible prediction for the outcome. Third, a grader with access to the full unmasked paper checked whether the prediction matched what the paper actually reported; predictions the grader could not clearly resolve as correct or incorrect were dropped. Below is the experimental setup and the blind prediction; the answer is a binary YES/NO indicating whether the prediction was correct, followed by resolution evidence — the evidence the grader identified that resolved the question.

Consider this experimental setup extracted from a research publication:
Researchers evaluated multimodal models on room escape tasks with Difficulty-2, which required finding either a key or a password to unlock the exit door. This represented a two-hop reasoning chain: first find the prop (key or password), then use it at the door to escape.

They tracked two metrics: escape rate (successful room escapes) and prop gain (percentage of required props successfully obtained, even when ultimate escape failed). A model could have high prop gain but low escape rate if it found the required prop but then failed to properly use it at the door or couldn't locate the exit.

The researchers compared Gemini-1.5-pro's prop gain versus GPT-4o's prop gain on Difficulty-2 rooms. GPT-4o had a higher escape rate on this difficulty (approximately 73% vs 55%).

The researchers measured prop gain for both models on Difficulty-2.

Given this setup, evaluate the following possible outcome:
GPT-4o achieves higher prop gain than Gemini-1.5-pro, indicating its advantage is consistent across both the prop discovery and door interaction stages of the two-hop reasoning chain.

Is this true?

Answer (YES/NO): NO